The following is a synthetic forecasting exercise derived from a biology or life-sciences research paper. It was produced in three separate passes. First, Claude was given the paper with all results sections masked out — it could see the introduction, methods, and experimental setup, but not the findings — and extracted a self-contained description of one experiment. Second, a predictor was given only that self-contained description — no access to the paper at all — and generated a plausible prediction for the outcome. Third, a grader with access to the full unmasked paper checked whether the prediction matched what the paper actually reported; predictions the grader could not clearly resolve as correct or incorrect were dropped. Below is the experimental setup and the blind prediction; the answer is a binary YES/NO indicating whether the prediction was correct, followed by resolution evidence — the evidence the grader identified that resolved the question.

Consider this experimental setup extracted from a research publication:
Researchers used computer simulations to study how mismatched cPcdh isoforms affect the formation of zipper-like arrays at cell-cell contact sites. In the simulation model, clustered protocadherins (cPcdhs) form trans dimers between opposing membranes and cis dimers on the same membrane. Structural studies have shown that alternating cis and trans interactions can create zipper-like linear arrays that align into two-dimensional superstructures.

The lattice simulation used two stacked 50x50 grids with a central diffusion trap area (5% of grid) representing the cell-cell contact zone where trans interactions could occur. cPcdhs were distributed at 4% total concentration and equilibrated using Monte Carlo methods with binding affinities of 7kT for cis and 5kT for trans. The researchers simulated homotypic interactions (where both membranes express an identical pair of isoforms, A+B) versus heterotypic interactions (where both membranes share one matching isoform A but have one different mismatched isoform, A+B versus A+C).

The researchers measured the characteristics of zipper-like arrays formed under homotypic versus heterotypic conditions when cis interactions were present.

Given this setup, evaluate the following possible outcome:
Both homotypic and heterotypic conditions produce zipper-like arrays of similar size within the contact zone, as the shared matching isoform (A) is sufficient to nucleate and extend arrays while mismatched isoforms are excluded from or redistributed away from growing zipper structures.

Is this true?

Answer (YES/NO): NO